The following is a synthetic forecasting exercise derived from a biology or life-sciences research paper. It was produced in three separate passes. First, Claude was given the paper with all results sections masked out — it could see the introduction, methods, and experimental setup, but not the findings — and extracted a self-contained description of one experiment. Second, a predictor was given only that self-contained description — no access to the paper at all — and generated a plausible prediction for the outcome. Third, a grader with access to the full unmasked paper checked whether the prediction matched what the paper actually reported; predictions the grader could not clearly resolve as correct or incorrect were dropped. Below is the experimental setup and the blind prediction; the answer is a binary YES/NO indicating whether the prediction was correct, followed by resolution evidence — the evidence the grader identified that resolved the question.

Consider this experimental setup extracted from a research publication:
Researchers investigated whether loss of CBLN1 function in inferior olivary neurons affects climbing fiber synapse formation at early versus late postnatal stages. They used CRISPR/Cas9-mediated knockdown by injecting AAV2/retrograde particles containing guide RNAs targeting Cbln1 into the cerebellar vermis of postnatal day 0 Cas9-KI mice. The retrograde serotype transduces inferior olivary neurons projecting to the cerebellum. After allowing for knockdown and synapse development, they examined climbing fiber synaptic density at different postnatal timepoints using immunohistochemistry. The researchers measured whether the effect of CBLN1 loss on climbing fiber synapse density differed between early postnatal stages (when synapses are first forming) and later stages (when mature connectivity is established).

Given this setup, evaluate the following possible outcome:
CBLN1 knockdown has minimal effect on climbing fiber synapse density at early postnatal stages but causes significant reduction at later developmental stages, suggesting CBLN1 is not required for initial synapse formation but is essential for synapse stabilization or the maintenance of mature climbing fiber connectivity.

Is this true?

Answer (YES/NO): NO